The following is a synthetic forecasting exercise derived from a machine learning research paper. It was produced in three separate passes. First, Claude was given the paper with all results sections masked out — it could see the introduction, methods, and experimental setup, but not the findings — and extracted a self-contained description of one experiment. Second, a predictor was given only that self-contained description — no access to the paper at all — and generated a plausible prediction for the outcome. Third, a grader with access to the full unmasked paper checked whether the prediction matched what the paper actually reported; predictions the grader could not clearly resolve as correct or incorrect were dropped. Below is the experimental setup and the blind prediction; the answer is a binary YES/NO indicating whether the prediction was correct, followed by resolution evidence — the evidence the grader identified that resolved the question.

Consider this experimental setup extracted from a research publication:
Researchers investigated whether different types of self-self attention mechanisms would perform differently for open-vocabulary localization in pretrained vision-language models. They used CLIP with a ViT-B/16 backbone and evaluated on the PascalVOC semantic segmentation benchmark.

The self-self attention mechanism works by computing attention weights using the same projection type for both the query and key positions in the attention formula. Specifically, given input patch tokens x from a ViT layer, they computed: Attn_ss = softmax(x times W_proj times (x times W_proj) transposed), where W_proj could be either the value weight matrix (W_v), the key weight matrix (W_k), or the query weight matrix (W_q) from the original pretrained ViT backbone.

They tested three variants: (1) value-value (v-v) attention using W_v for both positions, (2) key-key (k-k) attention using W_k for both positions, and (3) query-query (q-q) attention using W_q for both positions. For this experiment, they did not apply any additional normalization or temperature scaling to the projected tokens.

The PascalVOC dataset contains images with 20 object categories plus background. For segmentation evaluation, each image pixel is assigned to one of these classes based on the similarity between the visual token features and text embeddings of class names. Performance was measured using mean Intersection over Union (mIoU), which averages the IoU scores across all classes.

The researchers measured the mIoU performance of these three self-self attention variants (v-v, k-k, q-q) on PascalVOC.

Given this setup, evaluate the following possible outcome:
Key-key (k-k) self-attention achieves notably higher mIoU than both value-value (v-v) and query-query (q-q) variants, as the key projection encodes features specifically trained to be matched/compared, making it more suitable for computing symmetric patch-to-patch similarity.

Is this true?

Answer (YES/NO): NO